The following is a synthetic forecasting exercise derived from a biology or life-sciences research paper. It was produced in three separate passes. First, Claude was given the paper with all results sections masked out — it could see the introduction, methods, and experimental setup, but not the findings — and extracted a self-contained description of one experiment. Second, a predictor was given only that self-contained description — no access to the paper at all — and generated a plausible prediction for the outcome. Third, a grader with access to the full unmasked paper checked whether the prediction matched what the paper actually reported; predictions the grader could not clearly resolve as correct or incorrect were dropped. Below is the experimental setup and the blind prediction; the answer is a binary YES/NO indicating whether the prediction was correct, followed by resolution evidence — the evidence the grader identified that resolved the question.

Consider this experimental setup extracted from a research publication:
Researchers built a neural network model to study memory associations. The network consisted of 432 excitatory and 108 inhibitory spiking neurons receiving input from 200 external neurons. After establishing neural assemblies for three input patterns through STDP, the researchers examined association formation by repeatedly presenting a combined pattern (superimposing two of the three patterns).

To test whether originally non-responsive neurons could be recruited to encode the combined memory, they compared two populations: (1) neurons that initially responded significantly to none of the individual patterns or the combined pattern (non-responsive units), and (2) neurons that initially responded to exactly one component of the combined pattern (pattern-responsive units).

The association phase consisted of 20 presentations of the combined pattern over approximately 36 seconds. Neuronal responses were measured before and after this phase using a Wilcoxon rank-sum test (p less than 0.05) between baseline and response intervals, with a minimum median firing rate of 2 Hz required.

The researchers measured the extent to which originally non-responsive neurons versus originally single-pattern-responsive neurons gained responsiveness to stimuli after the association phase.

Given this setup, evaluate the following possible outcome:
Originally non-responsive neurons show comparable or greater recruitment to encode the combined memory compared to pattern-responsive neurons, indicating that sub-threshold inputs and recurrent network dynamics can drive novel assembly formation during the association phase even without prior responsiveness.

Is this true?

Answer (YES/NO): NO